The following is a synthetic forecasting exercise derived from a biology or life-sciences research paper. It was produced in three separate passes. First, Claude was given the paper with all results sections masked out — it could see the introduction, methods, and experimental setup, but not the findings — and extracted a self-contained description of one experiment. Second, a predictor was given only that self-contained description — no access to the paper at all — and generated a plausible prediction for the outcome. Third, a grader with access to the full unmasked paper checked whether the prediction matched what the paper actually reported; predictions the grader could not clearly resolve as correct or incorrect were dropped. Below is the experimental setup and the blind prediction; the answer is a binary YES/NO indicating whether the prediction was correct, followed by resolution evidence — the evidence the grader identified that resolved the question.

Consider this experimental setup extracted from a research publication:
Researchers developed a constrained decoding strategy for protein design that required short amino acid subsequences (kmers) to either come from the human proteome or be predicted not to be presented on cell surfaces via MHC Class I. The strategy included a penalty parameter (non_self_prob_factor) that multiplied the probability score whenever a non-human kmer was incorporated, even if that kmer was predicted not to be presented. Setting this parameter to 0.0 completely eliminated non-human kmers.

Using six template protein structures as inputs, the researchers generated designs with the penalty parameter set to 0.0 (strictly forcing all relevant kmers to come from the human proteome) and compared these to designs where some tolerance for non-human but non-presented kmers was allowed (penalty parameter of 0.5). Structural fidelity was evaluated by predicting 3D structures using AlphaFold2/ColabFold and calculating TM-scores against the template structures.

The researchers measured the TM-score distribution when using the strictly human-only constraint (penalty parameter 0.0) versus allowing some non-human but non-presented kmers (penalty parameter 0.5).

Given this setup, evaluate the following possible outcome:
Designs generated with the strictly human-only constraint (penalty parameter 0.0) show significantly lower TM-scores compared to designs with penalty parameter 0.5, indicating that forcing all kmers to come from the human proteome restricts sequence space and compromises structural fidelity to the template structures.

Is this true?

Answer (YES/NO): YES